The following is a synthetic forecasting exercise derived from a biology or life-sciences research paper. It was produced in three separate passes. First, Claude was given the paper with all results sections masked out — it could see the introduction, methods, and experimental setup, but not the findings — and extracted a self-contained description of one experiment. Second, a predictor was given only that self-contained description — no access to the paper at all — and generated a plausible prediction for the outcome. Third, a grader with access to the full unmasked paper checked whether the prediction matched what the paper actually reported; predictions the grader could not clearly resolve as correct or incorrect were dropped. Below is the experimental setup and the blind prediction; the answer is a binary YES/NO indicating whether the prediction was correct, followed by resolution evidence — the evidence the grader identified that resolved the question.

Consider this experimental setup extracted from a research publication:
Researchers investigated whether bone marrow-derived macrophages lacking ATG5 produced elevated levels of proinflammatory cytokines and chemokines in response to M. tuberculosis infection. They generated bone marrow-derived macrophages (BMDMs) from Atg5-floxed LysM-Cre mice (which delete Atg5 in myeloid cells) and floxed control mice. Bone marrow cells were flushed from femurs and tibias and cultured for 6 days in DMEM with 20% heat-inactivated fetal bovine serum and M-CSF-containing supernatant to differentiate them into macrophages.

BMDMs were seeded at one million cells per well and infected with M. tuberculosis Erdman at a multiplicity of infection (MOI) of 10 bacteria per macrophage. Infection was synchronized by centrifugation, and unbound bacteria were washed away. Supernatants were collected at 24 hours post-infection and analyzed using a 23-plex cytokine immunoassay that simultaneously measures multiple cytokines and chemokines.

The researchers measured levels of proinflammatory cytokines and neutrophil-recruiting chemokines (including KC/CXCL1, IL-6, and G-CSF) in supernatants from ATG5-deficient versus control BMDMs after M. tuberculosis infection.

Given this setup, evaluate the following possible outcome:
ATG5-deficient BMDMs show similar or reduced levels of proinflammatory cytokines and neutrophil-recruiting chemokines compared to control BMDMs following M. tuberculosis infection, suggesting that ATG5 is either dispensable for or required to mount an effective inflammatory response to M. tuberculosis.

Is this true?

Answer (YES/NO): NO